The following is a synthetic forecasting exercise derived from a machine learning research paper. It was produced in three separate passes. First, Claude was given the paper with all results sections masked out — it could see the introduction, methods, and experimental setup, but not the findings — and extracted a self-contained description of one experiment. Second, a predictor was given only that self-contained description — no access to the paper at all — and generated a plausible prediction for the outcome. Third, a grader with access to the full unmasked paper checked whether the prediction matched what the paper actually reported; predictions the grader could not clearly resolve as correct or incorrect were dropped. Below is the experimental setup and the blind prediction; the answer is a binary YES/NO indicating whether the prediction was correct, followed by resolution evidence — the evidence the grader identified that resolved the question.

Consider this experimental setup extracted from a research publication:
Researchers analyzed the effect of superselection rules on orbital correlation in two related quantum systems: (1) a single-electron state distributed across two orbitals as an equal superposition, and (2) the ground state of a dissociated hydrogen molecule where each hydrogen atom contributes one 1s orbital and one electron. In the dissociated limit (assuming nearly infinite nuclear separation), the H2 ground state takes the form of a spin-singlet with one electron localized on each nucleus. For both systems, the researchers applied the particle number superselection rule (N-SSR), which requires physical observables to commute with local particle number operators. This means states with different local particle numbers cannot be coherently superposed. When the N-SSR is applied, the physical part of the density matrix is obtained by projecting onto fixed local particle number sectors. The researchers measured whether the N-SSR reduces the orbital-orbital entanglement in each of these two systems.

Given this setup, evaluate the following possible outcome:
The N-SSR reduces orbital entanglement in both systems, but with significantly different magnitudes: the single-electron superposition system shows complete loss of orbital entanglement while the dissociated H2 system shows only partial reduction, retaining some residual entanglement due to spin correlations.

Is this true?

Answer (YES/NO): NO